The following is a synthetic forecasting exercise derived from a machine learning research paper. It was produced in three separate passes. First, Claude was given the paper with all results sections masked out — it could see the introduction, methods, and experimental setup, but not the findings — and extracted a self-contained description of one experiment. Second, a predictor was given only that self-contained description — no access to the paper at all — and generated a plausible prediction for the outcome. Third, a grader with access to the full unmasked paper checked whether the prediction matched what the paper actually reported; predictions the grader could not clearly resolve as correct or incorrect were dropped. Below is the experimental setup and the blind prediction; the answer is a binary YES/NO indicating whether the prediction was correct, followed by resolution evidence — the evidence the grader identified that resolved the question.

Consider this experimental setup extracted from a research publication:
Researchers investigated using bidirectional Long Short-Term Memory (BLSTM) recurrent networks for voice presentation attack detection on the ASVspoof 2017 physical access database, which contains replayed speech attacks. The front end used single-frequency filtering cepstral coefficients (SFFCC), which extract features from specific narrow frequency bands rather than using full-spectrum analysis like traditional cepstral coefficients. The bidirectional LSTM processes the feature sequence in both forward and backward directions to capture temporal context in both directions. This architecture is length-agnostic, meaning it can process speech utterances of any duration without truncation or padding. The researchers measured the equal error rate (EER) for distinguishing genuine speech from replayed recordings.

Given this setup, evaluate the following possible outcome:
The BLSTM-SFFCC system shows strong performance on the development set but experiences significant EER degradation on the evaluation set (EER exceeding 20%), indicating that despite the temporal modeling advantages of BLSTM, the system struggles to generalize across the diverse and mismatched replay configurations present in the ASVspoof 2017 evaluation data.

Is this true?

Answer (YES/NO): NO